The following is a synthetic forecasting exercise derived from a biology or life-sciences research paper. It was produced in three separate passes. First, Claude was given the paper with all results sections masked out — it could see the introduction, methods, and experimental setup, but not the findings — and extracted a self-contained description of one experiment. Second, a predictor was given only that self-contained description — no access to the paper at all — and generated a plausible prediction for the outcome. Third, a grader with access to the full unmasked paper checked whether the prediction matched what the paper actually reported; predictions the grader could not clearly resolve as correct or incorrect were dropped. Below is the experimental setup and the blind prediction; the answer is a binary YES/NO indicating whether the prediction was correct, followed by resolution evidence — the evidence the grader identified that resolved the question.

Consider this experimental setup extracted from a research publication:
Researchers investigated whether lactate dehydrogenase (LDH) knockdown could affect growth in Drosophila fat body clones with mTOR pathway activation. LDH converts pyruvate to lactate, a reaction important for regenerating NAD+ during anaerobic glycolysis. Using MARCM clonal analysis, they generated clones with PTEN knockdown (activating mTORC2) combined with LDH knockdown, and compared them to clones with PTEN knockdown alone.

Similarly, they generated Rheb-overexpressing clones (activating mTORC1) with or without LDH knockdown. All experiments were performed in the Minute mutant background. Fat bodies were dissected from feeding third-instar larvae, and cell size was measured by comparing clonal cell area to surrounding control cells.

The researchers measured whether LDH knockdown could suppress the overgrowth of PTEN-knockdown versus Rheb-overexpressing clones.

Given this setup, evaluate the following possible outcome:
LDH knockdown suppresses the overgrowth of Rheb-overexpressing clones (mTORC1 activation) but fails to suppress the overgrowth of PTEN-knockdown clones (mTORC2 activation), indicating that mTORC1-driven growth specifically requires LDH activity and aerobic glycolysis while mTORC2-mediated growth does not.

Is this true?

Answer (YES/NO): NO